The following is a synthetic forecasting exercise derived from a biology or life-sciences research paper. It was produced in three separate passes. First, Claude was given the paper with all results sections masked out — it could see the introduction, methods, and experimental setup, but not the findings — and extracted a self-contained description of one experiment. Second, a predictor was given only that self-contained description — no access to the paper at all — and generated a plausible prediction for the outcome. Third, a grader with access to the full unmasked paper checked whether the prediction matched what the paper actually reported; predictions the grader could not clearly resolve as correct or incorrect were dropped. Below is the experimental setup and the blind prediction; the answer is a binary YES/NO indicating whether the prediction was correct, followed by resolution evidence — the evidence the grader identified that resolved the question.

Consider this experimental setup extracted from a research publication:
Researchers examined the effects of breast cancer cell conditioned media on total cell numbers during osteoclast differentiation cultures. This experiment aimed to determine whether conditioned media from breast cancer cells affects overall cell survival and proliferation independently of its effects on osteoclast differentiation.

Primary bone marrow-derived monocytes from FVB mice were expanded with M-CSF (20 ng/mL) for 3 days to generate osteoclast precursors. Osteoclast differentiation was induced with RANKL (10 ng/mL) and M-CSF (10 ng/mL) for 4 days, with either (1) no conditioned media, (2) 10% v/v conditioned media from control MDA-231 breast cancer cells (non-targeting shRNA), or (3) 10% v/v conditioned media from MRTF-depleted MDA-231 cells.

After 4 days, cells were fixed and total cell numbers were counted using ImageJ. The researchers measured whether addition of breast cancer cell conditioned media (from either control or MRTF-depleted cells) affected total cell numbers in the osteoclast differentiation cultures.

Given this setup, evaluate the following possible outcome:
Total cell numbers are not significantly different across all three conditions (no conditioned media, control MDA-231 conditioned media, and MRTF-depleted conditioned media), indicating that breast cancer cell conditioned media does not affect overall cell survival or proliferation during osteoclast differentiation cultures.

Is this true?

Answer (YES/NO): NO